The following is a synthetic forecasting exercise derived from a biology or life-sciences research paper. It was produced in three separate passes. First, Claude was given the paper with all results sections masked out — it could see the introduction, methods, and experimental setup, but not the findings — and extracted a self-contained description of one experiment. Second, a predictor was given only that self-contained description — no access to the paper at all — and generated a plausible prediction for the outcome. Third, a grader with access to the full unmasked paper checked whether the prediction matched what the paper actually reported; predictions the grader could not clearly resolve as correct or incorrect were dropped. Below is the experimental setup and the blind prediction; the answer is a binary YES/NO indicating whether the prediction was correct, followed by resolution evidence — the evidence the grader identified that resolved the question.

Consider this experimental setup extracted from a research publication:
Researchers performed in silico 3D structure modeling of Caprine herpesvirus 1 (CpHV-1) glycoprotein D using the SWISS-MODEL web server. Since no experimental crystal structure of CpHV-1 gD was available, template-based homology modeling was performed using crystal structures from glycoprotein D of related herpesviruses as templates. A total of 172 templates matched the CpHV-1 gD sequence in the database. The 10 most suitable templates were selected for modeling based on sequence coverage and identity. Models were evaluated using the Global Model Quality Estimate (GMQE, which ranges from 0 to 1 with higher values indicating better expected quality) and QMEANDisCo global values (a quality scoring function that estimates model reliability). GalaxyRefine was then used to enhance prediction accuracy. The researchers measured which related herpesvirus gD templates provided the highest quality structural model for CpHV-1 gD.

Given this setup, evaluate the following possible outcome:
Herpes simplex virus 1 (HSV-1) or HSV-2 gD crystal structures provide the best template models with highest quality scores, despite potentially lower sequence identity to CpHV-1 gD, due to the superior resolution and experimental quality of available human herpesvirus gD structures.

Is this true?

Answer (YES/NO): NO